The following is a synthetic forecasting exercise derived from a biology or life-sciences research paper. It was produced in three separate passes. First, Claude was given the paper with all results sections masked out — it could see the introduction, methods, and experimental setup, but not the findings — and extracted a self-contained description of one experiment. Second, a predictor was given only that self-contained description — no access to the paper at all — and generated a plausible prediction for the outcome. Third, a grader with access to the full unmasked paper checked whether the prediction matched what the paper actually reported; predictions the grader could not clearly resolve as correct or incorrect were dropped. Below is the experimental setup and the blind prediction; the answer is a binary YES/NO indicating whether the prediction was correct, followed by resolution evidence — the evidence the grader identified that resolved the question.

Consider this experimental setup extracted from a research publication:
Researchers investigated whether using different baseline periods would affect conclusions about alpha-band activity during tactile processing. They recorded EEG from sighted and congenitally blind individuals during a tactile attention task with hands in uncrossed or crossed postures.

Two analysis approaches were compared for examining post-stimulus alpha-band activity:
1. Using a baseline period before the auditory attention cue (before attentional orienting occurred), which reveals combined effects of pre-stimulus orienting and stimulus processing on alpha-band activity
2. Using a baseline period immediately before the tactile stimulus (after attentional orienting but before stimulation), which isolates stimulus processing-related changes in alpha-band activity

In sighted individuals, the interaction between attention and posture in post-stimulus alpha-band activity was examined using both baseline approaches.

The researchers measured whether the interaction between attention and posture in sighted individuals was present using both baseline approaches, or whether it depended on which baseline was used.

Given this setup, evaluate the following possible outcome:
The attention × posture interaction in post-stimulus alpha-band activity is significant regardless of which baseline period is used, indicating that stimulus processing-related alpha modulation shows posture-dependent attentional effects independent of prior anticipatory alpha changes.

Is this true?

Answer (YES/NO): YES